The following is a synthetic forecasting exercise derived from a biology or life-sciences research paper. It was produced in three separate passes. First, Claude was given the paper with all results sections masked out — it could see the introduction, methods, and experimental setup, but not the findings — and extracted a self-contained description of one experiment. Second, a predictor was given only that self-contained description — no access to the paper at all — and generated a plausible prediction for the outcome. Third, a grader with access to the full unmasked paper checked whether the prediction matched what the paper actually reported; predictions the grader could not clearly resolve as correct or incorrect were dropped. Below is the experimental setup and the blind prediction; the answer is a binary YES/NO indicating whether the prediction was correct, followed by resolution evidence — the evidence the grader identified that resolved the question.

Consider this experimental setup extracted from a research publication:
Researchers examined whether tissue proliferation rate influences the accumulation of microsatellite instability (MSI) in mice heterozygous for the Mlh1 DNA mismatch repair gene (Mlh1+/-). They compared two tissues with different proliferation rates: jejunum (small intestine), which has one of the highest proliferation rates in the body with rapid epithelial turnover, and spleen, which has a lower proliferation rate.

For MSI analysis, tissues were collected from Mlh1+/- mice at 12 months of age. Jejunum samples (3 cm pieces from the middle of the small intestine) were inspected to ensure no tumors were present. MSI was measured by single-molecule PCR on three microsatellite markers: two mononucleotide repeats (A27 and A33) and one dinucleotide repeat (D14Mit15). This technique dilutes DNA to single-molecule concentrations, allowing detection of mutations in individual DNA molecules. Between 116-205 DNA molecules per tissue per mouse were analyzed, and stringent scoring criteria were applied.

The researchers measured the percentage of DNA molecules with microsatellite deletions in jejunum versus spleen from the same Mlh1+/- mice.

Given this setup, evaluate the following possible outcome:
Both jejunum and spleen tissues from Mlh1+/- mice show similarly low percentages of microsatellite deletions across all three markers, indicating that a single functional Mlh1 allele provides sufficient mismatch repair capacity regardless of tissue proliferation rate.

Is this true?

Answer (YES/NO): NO